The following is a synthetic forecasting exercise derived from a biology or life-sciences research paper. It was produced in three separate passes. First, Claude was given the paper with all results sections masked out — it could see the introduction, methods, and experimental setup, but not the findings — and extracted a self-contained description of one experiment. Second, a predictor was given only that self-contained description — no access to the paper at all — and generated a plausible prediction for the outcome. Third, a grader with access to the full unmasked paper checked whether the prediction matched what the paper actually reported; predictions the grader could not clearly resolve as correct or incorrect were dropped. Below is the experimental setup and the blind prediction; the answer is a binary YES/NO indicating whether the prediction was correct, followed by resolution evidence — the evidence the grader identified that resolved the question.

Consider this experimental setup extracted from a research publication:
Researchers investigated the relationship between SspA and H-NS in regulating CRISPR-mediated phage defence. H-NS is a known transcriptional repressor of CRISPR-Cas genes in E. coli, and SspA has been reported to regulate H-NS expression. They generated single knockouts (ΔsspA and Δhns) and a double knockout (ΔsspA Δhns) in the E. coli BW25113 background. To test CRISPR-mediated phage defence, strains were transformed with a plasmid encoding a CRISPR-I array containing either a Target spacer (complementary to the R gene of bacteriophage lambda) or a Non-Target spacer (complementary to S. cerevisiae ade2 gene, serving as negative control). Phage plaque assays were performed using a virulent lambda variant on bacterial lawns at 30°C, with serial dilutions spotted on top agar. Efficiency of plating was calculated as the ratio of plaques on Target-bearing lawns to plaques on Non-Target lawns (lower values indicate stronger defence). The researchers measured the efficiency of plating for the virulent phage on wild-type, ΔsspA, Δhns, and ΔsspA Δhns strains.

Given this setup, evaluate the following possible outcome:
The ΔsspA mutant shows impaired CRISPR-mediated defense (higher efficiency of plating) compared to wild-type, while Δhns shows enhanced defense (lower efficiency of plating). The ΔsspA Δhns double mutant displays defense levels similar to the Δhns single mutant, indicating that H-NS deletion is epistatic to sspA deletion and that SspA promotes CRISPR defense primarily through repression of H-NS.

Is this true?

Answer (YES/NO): NO